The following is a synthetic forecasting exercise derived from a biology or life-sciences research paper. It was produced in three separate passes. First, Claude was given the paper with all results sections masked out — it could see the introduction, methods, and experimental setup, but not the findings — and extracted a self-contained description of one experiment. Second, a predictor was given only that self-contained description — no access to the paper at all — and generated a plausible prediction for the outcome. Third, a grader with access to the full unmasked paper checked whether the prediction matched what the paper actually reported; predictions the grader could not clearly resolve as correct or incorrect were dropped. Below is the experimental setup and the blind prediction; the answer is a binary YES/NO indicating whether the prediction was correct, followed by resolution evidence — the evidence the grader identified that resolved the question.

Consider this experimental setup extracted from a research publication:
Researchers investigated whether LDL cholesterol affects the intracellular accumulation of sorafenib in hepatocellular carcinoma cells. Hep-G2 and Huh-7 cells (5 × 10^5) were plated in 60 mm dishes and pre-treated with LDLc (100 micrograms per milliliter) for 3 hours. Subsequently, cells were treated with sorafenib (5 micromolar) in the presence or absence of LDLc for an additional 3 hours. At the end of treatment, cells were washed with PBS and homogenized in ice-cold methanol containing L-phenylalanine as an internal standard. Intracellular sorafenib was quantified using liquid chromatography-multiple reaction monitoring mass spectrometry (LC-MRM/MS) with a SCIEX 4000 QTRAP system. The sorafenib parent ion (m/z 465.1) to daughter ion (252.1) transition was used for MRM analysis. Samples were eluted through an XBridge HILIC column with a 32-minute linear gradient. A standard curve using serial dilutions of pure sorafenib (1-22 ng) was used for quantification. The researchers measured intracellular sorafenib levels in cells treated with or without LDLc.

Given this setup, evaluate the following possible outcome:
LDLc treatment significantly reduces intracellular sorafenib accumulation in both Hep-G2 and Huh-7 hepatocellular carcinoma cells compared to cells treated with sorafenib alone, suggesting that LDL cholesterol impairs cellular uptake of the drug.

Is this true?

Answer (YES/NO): YES